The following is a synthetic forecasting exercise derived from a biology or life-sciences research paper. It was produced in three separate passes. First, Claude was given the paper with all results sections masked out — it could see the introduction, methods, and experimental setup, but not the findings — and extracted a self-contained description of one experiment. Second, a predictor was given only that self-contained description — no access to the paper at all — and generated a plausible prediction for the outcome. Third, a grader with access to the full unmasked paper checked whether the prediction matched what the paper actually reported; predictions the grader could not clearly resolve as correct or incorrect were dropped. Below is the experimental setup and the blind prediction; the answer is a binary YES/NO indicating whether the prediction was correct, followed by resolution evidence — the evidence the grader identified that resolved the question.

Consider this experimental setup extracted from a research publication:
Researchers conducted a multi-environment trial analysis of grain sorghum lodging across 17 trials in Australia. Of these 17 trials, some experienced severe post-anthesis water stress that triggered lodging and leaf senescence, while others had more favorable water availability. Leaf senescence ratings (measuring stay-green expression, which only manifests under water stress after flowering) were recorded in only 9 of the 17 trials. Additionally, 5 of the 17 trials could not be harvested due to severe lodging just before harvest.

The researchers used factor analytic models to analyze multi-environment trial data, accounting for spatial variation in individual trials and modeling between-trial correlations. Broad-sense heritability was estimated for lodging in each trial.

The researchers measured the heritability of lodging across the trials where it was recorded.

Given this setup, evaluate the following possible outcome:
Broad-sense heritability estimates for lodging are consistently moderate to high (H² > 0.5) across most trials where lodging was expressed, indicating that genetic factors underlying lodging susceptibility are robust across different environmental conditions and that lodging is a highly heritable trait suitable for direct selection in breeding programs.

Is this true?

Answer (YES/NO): NO